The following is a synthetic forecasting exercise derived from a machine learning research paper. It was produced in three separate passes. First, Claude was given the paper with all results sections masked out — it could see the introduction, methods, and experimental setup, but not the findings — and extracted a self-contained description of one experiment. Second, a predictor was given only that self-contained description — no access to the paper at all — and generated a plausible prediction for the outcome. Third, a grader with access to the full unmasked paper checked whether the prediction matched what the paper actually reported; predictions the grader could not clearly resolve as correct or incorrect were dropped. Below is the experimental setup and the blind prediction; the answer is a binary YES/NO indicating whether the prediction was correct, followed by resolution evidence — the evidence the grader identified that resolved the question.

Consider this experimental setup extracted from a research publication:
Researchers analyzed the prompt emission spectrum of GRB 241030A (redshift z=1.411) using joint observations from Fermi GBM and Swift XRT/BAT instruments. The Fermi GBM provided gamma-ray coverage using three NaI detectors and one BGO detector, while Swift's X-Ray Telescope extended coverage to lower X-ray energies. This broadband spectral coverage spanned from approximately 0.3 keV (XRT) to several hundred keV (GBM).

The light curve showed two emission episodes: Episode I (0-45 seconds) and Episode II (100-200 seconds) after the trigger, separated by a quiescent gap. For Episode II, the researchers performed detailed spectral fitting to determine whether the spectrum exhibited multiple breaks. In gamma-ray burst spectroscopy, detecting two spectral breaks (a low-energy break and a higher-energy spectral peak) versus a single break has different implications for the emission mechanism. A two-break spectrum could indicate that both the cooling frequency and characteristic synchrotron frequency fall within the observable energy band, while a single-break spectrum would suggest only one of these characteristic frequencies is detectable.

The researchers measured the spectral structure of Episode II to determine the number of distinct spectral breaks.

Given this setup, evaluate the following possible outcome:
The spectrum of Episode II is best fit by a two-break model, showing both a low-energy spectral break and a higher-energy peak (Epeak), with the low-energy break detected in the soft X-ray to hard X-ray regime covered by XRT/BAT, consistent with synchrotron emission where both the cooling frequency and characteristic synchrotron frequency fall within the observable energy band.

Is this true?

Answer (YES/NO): YES